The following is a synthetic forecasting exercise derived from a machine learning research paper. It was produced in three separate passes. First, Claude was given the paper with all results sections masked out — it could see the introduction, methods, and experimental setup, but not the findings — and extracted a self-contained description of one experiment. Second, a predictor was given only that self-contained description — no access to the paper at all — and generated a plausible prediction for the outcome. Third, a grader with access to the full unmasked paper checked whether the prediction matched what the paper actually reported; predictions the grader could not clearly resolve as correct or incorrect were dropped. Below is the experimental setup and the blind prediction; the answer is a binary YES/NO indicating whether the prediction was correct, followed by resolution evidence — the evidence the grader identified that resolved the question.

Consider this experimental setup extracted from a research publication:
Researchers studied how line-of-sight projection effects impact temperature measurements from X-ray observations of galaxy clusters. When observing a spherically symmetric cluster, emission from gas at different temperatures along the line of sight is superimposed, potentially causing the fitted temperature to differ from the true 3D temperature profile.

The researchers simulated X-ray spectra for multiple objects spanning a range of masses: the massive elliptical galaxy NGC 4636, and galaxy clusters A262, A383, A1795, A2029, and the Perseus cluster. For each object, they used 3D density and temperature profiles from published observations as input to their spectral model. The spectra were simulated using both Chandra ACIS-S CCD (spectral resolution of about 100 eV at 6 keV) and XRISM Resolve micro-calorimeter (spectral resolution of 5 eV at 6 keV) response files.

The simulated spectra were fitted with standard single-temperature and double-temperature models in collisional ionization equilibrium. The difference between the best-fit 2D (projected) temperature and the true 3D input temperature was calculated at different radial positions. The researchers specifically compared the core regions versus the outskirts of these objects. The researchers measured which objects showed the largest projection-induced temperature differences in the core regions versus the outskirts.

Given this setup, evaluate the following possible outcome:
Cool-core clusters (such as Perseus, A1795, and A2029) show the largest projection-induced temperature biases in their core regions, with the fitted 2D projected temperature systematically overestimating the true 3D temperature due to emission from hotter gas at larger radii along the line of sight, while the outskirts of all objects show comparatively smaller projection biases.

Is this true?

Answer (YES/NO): NO